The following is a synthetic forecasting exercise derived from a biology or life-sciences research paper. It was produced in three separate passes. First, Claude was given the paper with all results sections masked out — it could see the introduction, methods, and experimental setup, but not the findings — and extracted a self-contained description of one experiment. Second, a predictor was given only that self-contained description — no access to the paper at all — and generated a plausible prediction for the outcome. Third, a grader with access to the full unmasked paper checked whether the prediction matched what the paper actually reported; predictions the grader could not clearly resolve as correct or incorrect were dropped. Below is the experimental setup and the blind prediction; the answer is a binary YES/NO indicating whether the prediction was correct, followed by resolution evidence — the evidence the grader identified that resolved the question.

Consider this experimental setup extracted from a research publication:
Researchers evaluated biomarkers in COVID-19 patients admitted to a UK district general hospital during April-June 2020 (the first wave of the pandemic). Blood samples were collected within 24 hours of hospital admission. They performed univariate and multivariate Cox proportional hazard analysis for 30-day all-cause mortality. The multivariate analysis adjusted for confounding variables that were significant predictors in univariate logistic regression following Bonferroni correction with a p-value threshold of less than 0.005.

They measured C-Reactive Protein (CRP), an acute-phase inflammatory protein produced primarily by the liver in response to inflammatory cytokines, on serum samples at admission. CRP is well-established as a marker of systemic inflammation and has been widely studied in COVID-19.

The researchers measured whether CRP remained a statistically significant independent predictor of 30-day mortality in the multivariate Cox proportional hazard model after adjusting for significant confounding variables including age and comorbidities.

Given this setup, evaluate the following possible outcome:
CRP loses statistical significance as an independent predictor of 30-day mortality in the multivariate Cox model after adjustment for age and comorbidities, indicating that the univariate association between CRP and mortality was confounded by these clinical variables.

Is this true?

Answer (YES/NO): NO